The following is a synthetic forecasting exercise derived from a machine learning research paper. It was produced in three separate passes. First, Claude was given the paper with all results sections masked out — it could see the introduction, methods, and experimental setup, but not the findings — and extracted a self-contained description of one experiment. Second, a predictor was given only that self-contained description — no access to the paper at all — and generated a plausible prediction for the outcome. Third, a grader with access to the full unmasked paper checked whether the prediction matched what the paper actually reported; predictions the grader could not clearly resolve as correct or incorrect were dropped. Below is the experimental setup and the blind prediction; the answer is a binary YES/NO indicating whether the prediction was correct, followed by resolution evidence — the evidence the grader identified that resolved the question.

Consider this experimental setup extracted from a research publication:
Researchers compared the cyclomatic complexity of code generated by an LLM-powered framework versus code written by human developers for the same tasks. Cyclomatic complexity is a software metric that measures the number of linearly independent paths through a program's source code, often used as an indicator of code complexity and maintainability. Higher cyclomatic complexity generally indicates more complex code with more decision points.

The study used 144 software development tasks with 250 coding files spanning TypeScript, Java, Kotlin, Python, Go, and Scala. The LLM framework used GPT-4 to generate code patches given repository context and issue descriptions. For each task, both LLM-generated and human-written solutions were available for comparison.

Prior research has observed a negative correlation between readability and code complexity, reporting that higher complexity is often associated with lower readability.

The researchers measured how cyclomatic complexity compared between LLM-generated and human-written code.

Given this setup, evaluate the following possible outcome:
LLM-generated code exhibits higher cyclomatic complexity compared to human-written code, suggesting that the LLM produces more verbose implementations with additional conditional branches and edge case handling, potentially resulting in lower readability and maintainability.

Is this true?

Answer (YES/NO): NO